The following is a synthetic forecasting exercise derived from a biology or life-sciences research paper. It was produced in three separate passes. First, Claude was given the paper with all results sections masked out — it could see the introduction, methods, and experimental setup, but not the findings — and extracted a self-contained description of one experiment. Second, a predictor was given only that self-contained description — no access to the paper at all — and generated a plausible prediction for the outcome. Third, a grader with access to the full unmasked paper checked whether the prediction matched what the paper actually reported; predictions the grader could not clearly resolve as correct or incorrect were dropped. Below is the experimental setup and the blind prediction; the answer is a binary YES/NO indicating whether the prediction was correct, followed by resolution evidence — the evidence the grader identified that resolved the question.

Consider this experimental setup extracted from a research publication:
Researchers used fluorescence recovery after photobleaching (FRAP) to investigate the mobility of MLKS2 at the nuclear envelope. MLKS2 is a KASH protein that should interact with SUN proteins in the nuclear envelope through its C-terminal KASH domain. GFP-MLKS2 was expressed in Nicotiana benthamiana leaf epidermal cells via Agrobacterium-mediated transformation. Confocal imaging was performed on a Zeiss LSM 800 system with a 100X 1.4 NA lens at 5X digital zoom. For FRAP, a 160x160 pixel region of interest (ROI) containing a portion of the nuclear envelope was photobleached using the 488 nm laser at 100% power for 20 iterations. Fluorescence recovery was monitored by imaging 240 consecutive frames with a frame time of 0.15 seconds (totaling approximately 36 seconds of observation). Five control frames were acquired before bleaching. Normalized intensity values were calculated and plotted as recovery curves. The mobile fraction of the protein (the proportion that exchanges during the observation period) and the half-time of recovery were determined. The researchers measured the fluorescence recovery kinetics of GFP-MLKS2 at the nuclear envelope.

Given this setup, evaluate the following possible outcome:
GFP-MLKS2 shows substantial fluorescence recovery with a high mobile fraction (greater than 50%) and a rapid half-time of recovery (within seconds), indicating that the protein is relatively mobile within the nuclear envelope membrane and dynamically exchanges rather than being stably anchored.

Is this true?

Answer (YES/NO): NO